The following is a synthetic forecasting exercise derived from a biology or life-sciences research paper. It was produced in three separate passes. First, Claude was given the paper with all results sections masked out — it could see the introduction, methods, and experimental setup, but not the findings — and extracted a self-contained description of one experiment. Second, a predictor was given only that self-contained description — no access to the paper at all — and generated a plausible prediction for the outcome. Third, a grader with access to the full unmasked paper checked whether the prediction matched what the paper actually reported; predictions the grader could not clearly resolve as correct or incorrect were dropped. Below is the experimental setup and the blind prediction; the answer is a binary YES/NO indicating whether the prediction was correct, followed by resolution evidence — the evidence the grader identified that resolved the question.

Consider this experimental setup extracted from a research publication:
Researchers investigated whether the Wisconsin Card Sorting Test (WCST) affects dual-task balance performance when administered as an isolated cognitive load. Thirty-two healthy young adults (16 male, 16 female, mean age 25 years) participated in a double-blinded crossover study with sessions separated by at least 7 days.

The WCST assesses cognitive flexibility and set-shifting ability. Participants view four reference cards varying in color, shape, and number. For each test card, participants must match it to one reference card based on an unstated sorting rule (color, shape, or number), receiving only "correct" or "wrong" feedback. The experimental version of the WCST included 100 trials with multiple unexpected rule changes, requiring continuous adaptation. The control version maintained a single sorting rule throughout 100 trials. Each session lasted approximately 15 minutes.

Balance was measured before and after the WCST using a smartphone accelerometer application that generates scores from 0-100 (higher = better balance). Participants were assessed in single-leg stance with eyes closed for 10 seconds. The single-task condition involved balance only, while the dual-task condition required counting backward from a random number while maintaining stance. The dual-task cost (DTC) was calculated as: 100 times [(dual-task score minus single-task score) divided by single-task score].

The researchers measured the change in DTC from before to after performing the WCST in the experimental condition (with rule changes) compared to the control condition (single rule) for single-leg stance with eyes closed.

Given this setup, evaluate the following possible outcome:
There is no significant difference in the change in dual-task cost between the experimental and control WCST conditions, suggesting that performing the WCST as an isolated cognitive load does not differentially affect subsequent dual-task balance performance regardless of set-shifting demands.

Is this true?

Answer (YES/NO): YES